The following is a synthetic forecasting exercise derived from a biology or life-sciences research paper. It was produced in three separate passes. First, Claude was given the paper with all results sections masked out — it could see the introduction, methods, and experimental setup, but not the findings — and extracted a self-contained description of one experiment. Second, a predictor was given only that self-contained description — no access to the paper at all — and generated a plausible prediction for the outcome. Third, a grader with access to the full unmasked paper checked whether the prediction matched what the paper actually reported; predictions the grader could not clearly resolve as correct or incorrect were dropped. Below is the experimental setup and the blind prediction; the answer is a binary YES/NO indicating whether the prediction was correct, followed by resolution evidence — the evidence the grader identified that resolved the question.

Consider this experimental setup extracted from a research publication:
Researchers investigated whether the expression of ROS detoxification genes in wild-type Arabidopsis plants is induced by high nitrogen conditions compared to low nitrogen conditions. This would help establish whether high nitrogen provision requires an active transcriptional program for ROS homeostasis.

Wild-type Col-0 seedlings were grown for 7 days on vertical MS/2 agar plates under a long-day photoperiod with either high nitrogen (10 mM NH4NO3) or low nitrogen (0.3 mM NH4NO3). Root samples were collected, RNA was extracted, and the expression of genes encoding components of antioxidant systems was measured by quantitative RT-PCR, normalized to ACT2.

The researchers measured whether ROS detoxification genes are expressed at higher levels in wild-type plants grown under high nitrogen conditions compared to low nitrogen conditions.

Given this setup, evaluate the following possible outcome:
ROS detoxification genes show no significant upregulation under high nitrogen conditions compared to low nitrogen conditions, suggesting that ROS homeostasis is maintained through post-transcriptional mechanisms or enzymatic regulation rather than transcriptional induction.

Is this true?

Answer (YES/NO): NO